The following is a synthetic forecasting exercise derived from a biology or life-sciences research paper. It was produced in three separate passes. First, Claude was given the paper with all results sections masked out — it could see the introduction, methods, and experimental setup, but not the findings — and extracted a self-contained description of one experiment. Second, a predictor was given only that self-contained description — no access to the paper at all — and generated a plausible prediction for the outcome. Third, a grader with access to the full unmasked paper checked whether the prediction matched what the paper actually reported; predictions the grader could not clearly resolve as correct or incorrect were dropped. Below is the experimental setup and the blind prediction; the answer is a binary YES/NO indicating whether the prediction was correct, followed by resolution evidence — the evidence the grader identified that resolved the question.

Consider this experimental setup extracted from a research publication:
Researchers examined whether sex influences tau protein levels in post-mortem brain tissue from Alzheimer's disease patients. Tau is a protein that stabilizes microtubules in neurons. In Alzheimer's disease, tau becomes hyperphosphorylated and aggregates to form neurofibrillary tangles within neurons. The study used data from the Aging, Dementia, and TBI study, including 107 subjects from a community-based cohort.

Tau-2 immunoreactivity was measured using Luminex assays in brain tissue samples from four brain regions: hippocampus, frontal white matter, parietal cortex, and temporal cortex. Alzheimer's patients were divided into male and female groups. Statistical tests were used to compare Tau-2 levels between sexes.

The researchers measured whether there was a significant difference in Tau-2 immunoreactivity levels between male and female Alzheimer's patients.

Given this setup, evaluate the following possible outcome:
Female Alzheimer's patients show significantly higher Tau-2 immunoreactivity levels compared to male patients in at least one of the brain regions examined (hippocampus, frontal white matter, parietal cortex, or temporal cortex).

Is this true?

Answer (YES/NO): YES